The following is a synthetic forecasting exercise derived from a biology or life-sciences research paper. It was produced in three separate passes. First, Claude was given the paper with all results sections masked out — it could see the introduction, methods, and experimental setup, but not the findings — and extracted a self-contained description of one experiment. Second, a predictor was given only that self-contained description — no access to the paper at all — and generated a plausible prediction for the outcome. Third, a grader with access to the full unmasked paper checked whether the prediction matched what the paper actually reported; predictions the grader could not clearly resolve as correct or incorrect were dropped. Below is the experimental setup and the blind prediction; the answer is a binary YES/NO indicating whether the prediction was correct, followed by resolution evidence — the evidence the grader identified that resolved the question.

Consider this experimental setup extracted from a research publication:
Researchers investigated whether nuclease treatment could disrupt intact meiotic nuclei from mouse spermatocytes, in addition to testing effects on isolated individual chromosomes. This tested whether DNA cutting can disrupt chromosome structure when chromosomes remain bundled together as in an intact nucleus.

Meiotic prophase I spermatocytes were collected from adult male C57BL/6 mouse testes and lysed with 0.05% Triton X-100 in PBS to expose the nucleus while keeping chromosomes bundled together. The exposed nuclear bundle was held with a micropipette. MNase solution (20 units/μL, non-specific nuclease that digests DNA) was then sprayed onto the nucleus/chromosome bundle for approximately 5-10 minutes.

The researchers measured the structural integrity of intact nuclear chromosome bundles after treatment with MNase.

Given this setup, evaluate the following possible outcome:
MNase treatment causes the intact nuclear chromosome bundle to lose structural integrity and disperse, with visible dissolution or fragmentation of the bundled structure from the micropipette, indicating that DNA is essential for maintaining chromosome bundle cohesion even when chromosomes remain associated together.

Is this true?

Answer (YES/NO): YES